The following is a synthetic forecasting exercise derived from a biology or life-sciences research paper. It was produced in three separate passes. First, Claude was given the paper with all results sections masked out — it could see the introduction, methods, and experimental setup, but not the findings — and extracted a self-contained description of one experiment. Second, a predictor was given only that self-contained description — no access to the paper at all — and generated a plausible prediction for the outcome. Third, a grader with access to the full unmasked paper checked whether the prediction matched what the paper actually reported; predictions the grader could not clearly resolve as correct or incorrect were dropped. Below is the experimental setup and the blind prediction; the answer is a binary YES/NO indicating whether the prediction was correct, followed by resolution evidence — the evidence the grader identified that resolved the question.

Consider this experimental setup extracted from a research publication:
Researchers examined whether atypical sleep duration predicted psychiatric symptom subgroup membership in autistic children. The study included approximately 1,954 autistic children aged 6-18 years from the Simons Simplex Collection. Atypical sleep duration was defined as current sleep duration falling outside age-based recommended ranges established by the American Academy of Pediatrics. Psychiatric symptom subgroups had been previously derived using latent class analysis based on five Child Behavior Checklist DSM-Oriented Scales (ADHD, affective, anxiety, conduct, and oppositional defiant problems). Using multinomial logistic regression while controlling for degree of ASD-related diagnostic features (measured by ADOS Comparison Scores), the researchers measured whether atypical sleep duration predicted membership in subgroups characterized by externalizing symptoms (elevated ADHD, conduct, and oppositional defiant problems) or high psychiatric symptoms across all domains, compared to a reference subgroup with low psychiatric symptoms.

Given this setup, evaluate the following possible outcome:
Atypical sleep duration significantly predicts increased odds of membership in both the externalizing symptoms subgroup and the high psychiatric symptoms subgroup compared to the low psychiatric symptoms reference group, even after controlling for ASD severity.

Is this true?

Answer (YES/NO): YES